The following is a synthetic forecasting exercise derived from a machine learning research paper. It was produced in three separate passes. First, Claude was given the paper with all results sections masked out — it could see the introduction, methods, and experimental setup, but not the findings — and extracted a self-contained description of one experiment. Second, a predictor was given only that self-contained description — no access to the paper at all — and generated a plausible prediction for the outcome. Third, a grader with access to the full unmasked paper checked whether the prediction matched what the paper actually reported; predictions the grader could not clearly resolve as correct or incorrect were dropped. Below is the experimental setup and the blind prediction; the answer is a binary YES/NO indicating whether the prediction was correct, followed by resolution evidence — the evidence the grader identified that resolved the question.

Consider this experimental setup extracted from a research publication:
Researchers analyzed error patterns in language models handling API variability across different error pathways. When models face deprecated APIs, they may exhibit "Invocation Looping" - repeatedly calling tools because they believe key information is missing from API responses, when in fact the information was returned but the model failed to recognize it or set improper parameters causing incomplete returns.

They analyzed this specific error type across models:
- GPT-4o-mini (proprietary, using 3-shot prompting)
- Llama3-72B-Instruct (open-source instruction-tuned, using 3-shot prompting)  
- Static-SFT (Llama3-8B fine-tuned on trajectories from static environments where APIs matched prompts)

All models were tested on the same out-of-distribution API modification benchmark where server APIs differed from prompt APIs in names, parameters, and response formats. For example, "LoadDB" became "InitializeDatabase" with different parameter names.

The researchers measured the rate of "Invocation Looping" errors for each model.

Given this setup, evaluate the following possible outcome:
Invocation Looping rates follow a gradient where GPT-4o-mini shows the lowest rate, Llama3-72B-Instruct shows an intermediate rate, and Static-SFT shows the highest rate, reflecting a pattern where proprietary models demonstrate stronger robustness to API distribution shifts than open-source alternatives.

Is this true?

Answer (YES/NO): NO